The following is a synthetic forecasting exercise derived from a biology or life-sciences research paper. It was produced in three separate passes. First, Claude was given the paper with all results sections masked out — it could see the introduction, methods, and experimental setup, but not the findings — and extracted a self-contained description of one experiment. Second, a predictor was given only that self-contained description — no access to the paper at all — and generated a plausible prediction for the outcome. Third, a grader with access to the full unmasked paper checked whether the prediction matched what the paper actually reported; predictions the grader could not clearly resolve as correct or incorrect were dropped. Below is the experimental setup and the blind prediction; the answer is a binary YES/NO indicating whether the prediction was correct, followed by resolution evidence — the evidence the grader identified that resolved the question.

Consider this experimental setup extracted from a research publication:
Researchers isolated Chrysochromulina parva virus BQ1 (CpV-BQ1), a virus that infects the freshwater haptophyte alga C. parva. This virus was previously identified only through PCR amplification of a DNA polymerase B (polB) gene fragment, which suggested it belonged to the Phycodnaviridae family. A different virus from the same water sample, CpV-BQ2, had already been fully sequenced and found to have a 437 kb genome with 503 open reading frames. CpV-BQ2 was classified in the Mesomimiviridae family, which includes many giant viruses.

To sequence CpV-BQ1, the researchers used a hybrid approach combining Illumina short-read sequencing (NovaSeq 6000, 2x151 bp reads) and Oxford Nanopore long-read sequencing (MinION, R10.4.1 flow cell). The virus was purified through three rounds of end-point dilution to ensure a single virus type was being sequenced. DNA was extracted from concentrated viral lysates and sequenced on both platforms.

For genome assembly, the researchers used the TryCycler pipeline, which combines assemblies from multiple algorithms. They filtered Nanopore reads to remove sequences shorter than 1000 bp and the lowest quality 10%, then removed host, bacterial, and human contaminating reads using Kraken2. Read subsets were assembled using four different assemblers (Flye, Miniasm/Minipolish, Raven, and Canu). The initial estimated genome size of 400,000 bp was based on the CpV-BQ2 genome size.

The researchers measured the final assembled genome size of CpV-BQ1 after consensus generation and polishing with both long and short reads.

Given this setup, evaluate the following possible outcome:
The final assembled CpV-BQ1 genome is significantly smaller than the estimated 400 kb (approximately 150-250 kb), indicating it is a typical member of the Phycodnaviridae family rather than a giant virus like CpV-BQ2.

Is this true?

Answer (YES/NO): YES